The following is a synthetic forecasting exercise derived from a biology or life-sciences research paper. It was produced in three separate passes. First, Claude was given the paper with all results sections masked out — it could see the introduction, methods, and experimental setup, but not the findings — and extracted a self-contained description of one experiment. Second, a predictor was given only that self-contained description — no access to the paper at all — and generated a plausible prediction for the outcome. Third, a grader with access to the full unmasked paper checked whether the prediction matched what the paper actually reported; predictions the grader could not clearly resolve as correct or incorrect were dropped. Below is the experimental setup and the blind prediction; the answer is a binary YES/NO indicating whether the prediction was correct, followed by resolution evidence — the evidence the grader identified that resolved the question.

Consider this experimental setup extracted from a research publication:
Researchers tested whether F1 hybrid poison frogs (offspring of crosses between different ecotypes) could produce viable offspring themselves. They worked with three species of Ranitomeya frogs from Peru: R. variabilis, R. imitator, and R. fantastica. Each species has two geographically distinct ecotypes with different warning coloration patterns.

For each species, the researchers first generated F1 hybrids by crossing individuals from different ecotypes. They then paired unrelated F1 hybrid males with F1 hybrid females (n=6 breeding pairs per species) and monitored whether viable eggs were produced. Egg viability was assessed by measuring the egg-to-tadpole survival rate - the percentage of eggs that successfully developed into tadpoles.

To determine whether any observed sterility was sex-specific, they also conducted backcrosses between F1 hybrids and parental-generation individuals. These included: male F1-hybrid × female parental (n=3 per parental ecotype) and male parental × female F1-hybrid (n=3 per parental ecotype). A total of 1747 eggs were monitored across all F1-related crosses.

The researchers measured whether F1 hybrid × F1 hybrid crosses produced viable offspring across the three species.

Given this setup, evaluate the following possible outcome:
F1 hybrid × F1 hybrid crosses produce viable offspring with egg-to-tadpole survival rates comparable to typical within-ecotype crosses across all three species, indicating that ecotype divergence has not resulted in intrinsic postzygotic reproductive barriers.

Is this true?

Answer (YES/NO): NO